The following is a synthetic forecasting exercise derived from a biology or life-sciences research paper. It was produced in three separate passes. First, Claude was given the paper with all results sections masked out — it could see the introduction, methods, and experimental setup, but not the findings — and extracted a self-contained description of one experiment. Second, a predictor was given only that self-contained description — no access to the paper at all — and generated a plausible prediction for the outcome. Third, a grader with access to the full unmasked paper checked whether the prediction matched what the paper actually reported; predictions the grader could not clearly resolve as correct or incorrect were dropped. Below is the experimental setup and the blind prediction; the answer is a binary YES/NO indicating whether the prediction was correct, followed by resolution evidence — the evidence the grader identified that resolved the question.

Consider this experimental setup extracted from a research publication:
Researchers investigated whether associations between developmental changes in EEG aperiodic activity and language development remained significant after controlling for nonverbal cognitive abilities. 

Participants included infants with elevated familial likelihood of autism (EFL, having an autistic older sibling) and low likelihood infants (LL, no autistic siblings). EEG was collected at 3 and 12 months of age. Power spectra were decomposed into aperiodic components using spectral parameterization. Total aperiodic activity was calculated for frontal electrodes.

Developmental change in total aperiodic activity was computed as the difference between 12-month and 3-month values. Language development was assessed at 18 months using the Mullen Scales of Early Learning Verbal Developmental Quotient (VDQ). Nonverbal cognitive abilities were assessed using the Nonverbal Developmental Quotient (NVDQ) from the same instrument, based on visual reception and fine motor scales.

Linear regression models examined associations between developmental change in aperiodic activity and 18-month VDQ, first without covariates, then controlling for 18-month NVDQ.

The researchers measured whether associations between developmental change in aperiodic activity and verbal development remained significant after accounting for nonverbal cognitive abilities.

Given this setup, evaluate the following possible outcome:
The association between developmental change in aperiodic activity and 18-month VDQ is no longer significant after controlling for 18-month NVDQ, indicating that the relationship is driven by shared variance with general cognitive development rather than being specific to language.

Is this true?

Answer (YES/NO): NO